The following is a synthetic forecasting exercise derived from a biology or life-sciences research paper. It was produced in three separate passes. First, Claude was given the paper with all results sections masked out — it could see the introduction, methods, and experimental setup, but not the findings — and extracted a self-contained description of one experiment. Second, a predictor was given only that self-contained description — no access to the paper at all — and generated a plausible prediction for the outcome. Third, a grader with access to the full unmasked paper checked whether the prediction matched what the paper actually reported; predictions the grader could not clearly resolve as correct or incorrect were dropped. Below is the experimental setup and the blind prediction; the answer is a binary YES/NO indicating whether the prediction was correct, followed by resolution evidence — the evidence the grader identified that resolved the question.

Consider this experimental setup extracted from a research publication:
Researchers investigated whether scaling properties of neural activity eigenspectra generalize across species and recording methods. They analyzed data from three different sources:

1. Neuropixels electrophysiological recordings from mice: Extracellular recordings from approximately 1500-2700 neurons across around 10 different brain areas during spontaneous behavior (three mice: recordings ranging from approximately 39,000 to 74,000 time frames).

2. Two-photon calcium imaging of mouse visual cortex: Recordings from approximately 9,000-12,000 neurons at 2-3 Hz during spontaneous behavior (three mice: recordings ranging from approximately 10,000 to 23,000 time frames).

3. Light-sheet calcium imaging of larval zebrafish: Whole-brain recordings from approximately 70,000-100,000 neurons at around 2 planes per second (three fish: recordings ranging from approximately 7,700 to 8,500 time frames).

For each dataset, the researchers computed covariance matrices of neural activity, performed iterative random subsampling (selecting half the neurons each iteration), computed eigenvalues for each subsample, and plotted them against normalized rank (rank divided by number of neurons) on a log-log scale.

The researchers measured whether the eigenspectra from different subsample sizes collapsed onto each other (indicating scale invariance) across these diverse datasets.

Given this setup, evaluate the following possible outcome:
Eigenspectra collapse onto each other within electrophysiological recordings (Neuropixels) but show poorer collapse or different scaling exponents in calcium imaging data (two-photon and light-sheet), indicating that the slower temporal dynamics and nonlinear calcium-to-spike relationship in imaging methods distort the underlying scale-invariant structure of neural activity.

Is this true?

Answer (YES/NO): NO